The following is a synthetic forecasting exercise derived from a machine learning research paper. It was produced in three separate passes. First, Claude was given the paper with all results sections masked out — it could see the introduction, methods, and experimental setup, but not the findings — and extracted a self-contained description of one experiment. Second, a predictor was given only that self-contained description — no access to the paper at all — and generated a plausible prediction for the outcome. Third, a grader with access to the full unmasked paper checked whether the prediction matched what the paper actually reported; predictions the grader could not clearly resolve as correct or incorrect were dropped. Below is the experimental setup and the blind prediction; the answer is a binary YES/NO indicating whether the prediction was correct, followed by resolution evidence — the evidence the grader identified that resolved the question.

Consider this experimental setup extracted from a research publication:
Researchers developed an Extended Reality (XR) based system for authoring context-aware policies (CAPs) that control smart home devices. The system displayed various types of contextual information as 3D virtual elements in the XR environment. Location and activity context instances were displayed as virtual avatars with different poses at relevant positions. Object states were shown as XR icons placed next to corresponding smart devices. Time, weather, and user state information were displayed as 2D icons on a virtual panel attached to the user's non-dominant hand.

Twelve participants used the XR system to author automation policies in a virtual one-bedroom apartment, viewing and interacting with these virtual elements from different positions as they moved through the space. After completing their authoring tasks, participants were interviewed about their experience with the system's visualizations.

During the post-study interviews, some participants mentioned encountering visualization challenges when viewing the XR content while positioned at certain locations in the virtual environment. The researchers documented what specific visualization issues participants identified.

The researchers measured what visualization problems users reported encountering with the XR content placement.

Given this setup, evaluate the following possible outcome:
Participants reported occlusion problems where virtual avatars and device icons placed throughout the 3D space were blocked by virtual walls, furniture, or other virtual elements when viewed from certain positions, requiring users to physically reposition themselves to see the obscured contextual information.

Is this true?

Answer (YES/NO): NO